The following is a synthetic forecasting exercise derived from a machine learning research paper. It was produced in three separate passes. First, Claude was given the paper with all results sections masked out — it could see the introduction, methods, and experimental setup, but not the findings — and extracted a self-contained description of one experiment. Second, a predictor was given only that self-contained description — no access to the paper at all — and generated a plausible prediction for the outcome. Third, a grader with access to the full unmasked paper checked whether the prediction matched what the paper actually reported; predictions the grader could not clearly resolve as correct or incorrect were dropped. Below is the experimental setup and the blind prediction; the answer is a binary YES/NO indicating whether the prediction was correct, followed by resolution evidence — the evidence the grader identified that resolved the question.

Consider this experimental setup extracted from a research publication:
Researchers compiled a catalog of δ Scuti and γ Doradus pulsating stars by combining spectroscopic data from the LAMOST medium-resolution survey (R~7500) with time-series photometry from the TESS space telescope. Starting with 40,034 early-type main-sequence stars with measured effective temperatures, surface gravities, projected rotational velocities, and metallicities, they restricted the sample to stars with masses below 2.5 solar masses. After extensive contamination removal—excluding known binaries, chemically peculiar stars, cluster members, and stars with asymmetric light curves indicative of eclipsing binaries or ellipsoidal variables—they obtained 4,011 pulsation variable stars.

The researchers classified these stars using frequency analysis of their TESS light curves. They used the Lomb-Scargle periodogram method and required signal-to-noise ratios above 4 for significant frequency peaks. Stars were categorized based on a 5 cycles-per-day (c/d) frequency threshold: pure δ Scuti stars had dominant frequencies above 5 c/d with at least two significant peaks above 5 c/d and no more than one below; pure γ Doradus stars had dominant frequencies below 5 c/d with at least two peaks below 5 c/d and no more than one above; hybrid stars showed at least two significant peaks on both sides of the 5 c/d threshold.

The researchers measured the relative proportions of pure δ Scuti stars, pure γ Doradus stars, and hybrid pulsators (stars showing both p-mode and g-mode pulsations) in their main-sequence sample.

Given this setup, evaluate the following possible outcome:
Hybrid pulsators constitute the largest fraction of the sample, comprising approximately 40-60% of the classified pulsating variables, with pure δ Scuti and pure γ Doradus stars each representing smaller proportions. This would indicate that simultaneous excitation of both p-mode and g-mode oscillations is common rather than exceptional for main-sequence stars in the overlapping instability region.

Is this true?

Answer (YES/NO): YES